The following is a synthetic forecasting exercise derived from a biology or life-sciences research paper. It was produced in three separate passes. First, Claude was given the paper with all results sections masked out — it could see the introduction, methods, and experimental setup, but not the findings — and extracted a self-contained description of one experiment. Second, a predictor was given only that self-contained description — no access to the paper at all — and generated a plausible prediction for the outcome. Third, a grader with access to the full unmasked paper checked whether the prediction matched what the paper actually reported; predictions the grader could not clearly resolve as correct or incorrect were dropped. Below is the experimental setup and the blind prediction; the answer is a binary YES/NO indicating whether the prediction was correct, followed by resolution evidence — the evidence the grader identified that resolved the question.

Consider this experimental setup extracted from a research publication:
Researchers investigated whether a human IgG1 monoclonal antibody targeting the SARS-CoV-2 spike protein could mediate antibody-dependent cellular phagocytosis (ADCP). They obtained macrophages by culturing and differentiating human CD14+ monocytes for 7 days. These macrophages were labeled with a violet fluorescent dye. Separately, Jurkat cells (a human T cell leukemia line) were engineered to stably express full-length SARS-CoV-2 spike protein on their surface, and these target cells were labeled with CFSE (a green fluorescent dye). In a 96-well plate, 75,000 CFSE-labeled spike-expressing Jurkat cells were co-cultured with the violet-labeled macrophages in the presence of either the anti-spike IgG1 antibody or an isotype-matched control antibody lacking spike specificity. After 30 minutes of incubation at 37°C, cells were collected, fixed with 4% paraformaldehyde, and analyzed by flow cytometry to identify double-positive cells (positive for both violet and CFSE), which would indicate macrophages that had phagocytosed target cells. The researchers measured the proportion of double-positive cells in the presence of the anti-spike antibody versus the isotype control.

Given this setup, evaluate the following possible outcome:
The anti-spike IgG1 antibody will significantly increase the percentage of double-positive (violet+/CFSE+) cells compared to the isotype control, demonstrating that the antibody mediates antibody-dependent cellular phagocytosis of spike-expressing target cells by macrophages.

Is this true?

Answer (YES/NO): YES